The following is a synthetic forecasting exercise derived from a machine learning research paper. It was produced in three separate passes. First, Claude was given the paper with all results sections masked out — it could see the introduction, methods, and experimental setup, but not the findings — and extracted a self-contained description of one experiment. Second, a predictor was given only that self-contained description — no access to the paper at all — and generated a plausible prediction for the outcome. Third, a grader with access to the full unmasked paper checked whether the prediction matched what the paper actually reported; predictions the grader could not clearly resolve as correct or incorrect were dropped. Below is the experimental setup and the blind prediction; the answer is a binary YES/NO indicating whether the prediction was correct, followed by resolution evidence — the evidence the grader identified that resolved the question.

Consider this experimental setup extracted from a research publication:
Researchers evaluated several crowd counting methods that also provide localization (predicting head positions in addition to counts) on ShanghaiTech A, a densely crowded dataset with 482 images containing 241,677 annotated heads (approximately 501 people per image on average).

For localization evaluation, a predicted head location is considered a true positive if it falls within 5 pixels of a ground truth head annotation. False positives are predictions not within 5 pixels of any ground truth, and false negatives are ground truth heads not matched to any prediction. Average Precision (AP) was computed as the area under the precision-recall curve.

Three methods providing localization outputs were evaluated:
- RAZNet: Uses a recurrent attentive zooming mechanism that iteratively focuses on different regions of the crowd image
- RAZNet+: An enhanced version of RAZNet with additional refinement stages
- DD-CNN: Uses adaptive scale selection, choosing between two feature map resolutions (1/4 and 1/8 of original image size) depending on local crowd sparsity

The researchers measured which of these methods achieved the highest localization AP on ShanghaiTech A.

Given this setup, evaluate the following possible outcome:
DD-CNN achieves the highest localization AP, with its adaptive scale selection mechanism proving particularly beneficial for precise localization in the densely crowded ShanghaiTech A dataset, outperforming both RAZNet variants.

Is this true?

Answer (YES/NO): NO